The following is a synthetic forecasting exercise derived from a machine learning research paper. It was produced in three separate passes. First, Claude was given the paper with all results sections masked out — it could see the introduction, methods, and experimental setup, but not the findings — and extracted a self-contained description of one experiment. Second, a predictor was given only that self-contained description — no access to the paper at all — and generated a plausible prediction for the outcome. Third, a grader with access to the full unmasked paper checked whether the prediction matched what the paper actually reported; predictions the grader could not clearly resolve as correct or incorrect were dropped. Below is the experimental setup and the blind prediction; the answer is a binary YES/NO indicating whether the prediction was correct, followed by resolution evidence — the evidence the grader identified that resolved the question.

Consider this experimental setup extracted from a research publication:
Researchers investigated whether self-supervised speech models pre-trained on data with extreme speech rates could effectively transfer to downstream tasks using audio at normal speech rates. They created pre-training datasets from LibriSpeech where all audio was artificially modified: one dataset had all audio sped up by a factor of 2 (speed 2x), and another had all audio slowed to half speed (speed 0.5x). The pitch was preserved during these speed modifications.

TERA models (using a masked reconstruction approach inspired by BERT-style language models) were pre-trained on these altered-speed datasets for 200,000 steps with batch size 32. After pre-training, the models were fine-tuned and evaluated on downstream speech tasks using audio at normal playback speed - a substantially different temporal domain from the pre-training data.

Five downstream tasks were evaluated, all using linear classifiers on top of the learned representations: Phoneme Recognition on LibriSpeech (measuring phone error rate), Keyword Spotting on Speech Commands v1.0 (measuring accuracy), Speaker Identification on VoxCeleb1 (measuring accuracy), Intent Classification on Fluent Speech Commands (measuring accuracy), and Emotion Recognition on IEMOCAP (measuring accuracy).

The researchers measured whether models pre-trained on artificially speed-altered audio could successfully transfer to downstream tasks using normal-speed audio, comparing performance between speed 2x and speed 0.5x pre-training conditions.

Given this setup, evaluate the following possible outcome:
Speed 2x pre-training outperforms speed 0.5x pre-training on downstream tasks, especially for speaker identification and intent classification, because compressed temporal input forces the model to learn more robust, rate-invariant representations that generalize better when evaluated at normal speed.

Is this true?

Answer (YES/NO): NO